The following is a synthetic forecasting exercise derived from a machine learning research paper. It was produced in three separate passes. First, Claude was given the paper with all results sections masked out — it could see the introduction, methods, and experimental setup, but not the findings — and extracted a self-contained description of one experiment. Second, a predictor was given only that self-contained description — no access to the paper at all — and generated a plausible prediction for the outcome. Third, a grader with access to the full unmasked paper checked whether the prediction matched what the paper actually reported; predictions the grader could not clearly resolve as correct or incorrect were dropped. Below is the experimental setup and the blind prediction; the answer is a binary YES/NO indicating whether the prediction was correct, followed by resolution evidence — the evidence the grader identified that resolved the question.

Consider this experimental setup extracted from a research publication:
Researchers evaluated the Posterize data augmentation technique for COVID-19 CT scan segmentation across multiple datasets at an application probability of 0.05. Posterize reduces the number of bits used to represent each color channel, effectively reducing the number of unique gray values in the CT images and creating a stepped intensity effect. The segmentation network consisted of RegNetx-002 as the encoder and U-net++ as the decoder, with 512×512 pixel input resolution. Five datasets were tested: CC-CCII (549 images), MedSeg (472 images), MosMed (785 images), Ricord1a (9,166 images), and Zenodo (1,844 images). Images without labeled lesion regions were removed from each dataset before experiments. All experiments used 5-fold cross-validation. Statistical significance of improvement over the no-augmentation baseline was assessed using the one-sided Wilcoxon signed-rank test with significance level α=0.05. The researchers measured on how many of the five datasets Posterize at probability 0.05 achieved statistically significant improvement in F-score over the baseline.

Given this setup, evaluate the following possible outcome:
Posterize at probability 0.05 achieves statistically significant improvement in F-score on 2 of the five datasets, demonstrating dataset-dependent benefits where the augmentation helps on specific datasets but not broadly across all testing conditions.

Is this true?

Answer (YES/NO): NO